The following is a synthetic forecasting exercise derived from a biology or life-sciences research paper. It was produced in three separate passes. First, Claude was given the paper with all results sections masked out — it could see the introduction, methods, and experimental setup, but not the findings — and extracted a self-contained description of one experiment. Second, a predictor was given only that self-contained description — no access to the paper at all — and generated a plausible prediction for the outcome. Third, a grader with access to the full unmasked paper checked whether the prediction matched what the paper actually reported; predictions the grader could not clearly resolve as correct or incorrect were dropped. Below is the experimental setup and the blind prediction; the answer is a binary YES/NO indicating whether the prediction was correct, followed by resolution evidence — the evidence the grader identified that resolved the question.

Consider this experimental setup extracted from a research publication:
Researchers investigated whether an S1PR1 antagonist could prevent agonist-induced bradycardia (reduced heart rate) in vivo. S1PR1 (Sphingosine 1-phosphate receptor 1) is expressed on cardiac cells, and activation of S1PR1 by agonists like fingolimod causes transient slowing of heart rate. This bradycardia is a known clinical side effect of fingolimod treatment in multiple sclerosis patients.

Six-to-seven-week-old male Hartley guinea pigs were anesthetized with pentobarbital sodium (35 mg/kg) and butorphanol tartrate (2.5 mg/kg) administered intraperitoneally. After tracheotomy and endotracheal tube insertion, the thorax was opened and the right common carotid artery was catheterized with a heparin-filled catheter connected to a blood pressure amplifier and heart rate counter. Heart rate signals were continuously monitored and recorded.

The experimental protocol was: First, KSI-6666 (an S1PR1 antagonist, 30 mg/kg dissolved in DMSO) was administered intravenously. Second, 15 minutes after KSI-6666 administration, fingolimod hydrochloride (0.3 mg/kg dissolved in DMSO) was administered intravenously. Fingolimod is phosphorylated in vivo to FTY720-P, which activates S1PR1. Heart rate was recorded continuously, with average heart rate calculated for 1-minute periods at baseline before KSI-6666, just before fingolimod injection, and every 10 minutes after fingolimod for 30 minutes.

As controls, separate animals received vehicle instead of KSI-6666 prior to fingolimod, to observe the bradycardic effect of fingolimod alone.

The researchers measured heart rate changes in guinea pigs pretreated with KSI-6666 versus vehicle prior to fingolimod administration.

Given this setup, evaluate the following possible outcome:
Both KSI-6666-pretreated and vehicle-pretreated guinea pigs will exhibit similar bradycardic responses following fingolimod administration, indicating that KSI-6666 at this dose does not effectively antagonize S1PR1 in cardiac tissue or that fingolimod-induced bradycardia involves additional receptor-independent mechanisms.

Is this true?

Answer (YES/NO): NO